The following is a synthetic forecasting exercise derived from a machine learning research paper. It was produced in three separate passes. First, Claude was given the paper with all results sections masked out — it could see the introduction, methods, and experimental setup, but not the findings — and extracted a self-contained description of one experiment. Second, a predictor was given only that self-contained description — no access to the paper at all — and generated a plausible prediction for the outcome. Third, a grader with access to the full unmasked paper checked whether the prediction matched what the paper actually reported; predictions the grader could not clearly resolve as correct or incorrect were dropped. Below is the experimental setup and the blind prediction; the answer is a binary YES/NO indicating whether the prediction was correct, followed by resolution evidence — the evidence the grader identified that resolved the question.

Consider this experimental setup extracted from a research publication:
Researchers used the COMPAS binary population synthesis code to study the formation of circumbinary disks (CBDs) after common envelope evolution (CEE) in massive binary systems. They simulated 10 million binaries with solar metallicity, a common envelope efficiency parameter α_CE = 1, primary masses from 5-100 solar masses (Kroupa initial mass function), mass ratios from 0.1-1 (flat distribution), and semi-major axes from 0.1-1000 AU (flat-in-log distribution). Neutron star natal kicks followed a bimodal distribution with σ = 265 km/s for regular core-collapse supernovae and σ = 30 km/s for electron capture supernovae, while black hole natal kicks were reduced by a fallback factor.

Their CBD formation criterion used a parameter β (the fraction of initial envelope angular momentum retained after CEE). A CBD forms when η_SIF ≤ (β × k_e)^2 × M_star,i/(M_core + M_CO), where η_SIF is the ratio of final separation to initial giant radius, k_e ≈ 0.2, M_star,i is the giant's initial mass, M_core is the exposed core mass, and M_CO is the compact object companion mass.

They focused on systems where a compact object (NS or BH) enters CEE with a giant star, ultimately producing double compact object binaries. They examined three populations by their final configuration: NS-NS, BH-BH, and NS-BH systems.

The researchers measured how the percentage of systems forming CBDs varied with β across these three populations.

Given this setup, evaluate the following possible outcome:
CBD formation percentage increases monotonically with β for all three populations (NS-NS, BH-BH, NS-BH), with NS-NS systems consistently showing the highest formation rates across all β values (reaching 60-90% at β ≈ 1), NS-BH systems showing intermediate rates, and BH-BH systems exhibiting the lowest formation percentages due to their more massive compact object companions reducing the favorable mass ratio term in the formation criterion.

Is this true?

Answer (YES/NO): NO